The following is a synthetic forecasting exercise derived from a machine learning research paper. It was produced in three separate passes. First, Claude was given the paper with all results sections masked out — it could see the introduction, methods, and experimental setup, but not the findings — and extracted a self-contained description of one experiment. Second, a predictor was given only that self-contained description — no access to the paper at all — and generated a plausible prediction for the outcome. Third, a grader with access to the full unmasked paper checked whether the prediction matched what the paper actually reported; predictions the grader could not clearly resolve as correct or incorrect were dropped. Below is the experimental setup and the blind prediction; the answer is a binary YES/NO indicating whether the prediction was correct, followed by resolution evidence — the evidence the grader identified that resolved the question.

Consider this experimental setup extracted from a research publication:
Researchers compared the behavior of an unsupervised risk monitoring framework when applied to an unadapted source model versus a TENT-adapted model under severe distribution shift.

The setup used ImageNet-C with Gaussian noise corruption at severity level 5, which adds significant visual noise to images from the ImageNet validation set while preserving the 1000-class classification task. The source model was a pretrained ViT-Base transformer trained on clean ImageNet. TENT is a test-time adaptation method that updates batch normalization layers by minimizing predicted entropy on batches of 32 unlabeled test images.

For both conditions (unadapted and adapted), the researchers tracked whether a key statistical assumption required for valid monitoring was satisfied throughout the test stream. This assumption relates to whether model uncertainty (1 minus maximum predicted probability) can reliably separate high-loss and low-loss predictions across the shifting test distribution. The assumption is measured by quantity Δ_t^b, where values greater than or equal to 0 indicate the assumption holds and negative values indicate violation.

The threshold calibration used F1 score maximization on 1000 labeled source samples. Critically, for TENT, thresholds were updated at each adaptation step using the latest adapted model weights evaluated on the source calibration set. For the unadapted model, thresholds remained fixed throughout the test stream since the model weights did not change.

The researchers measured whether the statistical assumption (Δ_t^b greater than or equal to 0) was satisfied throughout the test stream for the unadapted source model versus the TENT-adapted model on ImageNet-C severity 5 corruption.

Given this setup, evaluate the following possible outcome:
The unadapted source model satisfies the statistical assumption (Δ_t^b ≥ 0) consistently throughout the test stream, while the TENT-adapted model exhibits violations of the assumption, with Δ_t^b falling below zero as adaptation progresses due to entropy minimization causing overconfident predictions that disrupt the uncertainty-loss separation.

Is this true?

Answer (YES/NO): NO